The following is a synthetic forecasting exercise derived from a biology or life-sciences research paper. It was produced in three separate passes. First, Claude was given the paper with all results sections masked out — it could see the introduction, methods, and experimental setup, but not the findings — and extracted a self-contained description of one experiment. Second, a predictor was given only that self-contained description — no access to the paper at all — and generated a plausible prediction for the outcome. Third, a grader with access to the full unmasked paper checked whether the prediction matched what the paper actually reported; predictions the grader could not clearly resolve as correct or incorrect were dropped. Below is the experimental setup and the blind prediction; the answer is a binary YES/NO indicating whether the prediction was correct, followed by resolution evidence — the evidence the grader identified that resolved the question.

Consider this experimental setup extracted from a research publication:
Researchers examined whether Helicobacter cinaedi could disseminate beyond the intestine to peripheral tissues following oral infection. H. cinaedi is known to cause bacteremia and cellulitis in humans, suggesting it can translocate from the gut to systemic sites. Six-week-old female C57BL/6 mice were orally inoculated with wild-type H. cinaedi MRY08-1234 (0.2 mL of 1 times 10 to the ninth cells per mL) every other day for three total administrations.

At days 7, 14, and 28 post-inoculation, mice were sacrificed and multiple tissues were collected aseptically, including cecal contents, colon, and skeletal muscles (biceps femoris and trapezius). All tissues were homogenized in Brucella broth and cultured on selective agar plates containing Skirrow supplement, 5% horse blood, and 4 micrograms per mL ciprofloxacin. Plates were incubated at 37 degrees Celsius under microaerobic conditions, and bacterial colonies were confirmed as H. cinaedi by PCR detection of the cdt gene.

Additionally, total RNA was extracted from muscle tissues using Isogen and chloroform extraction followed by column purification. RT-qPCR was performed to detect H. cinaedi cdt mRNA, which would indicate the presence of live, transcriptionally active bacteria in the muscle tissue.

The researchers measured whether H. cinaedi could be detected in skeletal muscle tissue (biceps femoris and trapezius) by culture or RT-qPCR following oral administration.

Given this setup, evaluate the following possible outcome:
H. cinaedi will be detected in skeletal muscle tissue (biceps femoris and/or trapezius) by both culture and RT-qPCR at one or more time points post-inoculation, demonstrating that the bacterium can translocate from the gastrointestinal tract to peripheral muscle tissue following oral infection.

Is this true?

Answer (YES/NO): NO